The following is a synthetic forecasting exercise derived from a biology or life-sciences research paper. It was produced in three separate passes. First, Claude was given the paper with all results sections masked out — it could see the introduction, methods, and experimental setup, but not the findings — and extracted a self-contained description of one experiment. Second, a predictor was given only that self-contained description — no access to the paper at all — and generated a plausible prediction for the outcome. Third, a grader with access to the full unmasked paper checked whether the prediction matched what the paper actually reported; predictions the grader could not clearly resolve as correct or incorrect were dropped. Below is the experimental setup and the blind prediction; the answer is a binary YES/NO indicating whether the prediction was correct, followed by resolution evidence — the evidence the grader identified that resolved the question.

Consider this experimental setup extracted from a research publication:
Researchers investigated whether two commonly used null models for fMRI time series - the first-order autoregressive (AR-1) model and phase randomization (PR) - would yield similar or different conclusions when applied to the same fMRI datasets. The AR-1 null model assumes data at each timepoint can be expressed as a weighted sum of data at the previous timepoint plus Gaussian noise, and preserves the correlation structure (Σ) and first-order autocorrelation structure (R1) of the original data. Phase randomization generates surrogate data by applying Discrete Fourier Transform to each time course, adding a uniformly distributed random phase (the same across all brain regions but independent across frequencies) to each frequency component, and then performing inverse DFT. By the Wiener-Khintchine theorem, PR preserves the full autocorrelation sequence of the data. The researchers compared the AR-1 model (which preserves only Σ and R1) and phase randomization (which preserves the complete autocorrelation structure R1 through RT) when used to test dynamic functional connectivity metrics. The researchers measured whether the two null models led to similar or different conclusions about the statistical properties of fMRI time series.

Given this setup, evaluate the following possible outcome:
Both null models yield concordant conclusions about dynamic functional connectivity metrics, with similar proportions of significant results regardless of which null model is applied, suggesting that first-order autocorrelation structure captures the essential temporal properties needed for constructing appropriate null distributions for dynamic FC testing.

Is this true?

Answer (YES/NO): YES